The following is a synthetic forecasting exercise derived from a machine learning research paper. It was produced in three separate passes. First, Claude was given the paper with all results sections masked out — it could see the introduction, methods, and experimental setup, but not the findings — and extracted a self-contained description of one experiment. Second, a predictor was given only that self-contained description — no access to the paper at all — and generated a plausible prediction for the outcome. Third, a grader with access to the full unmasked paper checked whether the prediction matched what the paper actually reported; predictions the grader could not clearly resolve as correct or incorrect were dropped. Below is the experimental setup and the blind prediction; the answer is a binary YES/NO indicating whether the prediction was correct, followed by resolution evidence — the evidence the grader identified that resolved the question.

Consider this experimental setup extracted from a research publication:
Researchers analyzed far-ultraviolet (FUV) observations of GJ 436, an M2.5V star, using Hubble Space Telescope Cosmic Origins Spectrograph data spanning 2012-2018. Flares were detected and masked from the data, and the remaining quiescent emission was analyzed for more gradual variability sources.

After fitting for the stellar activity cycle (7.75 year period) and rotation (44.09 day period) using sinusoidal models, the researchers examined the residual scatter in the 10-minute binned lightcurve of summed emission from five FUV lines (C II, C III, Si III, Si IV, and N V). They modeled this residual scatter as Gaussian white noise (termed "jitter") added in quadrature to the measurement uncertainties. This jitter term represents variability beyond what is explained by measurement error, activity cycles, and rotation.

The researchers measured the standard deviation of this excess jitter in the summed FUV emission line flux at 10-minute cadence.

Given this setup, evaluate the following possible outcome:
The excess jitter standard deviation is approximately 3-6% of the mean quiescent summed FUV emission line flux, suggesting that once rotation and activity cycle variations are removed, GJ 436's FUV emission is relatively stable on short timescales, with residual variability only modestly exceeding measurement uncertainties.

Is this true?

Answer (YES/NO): NO